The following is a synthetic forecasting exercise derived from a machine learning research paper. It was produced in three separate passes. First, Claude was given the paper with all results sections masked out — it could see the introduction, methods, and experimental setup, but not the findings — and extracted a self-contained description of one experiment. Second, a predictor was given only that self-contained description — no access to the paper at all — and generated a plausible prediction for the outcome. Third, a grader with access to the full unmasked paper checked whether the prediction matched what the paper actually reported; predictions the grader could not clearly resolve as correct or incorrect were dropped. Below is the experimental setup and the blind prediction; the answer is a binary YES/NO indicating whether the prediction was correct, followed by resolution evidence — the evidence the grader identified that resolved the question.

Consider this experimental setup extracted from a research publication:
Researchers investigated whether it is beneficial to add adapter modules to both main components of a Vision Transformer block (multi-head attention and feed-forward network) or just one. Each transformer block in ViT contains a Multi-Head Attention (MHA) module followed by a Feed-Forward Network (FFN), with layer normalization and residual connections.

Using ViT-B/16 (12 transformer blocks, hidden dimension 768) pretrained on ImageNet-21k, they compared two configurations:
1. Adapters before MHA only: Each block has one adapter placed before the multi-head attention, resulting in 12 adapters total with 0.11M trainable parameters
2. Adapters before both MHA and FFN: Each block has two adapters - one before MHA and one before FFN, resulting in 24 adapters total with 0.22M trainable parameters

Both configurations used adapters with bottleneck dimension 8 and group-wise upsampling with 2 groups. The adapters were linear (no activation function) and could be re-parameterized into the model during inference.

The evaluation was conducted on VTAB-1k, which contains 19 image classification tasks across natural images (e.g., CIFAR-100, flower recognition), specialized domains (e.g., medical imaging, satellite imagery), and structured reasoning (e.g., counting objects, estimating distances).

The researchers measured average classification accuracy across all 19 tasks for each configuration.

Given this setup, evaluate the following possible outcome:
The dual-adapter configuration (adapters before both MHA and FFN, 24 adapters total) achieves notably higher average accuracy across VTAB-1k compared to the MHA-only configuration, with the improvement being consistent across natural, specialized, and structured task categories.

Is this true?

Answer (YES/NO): NO